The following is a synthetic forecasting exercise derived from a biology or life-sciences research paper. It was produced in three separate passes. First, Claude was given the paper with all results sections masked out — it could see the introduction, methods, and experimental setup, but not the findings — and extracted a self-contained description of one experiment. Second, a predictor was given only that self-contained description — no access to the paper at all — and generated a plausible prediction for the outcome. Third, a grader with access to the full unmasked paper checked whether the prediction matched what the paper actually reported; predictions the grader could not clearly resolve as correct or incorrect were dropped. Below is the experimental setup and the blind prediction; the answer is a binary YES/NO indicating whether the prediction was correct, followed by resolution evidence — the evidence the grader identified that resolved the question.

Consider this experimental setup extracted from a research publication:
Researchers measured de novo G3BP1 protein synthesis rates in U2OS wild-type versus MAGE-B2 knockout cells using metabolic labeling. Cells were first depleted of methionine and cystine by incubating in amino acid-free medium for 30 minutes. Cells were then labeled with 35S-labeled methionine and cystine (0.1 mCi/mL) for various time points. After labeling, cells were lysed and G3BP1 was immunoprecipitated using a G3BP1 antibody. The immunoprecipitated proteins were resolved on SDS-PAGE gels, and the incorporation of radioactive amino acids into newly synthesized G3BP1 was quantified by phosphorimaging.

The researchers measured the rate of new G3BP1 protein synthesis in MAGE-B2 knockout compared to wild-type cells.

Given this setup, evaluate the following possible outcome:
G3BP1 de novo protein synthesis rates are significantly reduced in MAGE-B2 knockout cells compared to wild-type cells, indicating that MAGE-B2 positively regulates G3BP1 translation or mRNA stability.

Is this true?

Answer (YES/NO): NO